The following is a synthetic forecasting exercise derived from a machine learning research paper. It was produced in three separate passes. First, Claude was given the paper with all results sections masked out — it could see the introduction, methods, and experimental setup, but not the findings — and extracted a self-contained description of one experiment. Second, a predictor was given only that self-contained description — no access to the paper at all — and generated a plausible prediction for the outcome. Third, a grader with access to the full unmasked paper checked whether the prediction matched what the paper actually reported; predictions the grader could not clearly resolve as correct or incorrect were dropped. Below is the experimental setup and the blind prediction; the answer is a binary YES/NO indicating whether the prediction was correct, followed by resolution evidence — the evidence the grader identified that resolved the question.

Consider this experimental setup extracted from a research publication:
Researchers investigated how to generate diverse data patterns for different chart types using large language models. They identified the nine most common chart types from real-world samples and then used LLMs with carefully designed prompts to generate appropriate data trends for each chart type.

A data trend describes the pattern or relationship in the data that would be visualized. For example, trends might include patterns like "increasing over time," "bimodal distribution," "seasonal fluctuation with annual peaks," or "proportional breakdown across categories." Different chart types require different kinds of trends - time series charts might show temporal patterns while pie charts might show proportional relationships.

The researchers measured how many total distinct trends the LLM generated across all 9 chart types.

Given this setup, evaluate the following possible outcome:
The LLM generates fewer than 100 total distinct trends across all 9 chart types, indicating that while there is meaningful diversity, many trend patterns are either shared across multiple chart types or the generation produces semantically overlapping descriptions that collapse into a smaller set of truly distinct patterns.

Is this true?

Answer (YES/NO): YES